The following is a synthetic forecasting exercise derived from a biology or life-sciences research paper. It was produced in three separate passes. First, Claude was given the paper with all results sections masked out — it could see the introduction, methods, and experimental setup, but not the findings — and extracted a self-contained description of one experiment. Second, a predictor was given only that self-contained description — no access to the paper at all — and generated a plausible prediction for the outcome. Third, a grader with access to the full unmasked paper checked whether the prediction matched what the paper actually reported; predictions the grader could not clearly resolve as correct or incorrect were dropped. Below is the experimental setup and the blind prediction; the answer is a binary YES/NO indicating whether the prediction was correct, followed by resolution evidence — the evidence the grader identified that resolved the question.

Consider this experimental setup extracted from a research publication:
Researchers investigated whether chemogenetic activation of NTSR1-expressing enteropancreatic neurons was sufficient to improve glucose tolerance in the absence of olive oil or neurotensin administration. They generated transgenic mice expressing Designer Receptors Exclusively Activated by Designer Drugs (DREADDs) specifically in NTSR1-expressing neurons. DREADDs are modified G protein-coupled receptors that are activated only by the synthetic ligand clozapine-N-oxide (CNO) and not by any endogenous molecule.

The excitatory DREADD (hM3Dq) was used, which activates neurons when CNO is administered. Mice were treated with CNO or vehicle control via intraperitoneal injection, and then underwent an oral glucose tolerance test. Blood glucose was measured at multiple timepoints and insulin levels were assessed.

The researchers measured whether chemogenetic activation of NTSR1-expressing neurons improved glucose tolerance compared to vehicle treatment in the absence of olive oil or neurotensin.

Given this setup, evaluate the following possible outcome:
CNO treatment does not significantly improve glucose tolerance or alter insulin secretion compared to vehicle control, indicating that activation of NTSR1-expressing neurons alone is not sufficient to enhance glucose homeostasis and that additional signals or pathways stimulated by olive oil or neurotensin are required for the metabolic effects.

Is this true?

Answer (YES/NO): NO